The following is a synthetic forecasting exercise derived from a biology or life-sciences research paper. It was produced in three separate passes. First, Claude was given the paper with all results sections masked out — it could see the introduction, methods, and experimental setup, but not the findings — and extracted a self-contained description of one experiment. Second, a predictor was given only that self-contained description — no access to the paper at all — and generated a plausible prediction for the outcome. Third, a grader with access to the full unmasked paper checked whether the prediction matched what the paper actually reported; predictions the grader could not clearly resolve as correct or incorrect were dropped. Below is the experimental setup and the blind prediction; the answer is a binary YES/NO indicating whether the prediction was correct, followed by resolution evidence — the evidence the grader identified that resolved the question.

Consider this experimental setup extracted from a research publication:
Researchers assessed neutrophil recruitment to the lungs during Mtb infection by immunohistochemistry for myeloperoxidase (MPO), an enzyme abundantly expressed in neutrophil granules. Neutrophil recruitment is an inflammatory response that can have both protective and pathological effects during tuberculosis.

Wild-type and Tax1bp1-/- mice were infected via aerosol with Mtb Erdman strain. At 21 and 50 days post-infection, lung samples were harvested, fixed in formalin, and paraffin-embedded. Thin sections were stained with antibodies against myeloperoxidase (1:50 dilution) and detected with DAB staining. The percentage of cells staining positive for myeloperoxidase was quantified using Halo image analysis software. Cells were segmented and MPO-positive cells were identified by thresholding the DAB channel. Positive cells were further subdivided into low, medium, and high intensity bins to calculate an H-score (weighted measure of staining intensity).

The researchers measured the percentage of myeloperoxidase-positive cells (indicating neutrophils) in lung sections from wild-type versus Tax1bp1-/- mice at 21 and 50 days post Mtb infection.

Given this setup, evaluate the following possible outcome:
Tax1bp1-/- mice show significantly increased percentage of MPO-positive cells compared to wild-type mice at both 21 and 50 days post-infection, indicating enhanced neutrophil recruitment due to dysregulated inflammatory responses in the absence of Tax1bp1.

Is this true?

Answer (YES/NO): NO